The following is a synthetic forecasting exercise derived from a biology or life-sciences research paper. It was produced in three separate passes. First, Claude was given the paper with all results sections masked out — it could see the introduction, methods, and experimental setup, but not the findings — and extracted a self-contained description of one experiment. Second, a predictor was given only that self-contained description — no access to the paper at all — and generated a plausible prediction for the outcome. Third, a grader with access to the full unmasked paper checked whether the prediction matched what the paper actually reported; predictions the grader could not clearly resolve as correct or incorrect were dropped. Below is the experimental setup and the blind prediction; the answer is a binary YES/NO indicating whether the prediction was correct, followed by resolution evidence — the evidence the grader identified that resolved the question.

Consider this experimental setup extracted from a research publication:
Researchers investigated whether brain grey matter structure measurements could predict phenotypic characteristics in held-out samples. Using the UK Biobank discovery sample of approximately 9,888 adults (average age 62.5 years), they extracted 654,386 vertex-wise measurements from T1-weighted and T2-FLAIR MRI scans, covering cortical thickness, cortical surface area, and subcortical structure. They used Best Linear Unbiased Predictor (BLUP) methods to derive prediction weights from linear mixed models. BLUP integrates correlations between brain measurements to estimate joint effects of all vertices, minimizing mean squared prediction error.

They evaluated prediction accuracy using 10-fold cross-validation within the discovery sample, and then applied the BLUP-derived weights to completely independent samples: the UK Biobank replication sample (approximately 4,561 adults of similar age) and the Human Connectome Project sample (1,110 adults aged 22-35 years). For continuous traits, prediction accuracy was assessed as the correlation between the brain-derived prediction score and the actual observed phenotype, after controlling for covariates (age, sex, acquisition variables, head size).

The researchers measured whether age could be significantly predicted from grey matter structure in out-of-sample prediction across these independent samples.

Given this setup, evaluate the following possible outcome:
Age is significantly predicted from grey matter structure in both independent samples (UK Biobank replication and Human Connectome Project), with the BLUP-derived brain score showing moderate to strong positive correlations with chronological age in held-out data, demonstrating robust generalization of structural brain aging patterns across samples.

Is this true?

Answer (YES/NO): NO